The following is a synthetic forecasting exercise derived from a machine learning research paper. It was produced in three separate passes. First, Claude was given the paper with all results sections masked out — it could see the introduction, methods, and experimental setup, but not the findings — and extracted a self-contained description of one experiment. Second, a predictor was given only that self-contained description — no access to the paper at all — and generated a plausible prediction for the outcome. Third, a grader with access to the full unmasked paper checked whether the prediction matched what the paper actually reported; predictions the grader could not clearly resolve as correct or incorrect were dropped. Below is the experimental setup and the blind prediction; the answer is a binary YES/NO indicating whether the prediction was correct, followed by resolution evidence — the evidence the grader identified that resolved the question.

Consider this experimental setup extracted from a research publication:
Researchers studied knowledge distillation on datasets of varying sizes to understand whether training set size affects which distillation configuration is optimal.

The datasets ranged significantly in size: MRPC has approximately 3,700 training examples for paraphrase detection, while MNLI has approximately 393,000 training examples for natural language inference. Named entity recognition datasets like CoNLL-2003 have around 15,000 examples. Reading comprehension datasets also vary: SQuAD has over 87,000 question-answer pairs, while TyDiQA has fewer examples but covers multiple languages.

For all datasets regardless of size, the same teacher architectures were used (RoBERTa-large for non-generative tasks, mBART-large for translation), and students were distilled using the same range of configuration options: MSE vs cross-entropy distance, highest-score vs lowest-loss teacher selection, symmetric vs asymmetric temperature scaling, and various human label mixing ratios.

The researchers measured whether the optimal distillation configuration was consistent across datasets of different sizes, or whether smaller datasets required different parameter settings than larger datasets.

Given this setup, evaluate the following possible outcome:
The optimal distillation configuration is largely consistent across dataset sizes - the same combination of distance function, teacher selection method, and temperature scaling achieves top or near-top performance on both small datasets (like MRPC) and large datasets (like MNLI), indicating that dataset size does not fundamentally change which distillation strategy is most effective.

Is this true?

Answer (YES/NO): YES